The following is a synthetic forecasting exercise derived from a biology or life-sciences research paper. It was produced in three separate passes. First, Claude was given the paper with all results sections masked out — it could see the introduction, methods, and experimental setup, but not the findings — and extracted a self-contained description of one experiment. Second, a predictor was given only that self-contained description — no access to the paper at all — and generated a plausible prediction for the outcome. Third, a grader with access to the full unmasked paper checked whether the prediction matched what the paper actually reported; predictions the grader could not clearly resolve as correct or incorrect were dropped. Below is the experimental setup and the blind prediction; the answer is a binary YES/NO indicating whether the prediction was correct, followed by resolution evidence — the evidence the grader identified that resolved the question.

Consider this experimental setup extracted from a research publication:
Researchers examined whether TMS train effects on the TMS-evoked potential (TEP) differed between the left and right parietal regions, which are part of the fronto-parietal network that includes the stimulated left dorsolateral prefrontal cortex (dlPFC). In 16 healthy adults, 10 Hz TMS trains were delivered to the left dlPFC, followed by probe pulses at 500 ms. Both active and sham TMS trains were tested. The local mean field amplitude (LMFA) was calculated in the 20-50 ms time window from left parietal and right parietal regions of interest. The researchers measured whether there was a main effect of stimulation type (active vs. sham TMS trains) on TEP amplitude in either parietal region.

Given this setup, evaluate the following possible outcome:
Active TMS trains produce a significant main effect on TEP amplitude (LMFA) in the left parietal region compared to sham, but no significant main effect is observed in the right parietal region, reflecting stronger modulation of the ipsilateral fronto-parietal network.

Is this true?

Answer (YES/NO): NO